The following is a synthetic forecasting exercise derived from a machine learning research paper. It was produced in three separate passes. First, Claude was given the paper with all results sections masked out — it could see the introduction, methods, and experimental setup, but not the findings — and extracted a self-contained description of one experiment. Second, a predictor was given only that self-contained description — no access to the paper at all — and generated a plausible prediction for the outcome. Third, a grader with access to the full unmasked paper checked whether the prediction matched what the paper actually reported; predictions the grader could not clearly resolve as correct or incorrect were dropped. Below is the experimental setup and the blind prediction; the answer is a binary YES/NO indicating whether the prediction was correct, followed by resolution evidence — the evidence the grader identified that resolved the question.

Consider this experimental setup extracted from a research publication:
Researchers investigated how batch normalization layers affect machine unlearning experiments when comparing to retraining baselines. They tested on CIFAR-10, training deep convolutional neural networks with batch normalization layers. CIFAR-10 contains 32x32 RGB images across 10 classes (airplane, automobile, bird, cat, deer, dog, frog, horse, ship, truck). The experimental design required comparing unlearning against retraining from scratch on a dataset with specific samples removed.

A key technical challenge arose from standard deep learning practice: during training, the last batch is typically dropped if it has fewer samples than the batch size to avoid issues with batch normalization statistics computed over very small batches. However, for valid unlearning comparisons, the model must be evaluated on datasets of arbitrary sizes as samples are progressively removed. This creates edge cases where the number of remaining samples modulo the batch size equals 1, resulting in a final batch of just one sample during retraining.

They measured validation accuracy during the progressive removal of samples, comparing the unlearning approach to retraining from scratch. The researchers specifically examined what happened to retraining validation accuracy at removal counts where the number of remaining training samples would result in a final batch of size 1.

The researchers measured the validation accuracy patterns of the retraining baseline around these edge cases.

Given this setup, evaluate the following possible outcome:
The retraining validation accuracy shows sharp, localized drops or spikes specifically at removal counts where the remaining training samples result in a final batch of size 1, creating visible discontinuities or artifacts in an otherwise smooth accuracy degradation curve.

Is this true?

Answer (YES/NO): YES